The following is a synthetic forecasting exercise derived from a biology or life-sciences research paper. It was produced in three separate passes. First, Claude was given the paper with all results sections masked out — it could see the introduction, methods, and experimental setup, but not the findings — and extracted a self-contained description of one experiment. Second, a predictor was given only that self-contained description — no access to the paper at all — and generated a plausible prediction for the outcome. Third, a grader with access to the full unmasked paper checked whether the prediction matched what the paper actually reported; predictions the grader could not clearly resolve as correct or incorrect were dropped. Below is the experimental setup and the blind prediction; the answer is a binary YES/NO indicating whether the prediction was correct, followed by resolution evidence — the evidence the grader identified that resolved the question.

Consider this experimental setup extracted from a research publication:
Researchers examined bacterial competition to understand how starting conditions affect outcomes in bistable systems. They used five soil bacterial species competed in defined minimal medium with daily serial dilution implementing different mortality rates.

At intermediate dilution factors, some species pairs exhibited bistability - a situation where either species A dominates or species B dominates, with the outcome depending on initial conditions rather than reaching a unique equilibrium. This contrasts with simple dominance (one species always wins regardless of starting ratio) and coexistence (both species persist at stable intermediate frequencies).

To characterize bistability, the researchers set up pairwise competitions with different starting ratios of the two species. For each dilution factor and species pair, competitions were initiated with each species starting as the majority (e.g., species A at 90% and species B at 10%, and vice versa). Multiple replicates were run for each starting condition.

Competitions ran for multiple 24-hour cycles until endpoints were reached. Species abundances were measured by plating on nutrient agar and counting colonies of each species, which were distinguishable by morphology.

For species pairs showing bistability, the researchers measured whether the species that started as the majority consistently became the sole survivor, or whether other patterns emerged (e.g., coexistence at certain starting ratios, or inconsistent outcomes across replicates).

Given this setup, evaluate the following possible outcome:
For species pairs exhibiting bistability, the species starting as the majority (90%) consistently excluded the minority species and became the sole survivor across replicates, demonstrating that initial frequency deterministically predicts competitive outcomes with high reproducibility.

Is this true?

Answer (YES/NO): NO